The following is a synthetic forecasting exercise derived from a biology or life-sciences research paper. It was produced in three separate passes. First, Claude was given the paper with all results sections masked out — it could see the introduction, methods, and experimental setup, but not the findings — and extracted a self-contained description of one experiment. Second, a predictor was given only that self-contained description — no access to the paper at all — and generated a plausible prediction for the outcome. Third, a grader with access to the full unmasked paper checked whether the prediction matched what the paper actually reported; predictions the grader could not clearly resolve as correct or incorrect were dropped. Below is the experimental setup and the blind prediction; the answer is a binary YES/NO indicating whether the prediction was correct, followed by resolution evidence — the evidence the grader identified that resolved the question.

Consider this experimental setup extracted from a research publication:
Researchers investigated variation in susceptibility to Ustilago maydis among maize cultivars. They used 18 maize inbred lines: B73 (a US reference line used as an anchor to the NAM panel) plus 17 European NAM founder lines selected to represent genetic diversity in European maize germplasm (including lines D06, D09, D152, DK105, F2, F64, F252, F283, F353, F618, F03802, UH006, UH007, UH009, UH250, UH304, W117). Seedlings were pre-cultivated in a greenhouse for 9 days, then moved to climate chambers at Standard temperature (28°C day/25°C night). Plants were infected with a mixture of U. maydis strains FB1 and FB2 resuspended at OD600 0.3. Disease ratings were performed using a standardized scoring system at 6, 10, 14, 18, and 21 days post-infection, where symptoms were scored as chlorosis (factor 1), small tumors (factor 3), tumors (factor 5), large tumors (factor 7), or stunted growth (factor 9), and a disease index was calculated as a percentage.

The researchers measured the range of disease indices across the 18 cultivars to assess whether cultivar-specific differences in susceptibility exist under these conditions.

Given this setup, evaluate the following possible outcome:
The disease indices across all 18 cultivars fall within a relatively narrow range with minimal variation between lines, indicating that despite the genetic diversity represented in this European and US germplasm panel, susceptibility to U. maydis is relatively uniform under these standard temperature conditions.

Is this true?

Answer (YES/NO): NO